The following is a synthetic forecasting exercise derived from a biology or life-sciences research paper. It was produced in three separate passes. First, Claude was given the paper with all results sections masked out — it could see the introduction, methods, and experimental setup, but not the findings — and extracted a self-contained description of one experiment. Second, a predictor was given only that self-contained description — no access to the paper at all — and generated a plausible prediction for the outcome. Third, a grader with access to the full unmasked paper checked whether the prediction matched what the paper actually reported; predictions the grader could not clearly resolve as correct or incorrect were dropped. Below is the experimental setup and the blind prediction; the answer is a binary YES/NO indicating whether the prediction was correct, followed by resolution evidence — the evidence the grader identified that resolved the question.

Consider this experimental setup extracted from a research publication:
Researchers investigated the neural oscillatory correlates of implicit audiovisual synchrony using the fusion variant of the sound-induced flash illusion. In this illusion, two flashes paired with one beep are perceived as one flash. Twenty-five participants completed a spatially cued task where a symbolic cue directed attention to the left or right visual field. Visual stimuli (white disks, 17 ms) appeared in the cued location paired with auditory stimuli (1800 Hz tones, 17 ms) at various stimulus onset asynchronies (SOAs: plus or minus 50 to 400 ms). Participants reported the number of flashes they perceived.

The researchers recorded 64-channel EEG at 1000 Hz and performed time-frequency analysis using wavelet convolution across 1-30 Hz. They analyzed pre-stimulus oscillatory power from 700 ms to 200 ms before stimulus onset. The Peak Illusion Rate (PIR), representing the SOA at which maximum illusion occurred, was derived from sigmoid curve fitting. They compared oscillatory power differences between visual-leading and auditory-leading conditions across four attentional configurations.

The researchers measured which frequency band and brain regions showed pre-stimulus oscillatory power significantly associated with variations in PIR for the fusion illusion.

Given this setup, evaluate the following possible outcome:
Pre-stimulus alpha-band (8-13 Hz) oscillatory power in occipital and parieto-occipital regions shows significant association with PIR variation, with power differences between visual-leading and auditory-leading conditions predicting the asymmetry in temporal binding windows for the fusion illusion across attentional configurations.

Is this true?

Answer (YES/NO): NO